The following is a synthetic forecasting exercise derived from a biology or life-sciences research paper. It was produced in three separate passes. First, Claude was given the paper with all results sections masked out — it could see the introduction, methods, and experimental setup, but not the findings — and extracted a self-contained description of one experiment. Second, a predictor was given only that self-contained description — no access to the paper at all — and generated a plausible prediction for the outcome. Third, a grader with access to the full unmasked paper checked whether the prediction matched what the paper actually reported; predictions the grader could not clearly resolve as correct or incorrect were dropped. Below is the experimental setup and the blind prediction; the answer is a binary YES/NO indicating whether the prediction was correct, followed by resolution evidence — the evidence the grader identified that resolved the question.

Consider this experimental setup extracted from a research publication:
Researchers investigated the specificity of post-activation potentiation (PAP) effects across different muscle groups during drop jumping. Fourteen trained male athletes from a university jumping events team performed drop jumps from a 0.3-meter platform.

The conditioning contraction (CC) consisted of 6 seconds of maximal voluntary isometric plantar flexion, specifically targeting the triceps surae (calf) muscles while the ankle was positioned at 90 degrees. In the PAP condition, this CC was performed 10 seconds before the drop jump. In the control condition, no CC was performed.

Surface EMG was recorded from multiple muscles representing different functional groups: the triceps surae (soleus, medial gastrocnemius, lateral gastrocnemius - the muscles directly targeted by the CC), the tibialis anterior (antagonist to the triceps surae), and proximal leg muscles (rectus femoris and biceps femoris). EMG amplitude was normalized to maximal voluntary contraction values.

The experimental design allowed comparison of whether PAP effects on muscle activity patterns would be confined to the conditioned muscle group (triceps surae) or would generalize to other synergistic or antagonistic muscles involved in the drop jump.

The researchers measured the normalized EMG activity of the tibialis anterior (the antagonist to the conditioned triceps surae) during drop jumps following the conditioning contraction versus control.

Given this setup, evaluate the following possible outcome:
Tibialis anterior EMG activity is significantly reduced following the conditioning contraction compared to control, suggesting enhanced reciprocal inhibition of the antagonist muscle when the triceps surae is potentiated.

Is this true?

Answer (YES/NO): NO